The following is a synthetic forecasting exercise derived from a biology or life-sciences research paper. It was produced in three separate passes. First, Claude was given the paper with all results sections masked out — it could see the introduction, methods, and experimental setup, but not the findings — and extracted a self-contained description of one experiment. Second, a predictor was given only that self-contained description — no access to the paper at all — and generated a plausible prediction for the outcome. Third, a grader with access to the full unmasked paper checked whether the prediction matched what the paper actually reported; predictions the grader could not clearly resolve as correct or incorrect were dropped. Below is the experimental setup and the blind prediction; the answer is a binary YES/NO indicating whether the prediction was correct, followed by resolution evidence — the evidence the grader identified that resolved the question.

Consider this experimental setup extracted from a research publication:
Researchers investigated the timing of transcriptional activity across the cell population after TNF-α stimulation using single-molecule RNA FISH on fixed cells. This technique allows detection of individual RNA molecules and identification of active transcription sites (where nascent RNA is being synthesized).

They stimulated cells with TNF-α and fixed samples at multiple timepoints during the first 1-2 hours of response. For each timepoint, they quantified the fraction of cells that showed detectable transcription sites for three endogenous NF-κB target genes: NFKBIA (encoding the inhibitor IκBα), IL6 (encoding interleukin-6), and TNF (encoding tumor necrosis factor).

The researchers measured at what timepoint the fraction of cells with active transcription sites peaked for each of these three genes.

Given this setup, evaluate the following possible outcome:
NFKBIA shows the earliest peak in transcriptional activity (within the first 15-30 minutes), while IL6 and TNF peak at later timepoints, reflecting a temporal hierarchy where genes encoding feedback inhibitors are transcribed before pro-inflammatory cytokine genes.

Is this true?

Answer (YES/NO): NO